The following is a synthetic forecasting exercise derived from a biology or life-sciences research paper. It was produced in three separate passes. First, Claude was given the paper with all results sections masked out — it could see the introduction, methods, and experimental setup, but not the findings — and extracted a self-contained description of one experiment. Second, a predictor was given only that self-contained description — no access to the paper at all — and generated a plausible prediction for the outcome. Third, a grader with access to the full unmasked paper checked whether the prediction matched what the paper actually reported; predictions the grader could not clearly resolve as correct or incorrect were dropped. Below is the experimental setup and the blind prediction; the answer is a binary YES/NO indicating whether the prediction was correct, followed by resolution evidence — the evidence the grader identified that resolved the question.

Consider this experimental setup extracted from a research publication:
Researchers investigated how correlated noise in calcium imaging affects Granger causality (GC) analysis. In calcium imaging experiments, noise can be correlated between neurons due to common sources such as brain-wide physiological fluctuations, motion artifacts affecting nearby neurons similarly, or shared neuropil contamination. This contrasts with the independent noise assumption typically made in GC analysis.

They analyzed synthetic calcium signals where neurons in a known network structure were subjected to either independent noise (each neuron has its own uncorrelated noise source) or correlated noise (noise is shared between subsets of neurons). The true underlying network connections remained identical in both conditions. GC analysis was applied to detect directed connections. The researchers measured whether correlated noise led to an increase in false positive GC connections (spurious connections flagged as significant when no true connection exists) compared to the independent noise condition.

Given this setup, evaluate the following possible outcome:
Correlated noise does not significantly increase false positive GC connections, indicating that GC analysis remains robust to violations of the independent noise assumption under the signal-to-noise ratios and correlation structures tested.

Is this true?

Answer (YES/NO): NO